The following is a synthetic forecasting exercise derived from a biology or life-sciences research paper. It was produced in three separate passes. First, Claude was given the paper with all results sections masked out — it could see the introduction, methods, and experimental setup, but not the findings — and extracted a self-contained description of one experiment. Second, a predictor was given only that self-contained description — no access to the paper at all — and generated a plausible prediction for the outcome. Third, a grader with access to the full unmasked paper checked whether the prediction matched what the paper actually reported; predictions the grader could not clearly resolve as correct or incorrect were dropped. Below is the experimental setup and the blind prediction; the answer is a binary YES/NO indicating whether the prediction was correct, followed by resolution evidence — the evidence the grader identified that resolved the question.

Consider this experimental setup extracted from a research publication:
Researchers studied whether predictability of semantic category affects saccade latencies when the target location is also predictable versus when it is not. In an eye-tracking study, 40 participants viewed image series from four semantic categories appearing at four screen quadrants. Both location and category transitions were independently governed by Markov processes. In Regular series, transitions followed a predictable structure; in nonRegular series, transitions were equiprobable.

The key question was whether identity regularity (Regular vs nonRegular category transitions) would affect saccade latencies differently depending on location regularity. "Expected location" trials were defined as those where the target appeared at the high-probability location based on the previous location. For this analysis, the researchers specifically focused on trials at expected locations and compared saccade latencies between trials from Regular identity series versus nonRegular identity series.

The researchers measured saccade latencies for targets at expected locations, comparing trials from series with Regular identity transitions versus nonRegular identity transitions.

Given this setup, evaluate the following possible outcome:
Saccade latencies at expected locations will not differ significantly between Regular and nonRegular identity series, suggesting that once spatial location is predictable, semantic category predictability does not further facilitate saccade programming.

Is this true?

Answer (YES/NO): YES